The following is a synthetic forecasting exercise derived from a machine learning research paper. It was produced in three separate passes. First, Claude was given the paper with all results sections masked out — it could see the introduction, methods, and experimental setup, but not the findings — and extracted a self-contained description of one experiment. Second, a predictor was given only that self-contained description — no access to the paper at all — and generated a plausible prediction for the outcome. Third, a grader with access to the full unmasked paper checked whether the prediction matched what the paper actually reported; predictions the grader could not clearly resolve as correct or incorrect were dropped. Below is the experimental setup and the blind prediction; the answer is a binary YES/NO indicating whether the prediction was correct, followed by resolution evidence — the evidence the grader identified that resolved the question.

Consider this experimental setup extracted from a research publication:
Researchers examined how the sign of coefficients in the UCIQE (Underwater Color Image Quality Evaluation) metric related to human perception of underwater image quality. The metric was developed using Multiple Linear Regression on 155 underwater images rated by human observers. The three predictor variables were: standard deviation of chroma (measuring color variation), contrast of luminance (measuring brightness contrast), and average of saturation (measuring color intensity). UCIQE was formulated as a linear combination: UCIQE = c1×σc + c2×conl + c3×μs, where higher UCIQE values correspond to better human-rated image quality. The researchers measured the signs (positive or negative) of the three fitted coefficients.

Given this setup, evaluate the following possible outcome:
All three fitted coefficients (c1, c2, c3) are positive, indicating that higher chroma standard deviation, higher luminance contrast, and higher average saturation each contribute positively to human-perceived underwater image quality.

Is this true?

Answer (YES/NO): NO